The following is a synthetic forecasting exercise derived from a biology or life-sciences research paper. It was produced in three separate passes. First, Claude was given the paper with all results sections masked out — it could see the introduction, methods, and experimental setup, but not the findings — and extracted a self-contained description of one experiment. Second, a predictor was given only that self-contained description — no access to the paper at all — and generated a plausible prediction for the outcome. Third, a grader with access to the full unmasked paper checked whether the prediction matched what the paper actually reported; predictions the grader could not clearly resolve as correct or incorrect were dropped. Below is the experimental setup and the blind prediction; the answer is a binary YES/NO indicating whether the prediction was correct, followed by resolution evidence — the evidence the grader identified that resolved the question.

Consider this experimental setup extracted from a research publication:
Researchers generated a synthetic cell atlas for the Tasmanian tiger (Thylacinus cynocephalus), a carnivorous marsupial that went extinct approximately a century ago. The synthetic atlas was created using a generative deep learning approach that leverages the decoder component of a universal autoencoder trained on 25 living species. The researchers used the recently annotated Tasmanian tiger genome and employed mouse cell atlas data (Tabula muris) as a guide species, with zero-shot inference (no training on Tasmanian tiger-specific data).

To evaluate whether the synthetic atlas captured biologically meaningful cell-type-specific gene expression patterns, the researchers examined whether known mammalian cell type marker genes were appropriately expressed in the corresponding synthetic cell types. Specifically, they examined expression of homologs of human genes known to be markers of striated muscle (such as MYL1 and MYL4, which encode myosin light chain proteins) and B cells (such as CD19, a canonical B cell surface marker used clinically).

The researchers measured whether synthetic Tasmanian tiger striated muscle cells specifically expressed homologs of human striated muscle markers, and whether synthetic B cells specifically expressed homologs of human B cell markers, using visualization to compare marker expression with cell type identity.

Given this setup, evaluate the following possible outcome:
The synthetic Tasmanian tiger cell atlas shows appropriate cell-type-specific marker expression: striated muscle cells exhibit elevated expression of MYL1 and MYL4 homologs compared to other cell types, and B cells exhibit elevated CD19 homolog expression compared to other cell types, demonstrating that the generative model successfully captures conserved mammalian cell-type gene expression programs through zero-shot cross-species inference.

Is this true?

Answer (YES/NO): YES